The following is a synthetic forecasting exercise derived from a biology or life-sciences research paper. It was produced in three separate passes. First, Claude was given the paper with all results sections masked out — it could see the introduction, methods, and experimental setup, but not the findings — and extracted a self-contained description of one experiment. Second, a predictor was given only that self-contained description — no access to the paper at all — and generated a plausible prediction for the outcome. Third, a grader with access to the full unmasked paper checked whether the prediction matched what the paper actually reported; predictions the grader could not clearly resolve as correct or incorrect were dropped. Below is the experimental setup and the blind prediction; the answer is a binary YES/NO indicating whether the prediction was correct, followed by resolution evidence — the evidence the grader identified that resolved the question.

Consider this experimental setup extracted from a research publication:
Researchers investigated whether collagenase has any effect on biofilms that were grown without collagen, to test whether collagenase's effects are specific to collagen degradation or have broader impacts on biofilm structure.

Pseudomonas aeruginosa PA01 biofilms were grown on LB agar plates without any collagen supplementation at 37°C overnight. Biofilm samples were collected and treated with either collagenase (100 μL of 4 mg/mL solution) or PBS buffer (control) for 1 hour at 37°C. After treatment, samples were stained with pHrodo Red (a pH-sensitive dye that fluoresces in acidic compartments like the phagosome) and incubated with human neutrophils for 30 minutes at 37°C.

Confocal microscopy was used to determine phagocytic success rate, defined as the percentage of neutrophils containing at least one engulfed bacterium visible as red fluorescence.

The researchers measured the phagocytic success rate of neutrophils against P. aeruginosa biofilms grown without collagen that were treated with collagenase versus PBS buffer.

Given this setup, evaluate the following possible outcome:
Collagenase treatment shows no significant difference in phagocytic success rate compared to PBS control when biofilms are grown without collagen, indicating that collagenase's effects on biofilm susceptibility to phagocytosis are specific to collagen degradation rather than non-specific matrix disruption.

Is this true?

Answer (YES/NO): YES